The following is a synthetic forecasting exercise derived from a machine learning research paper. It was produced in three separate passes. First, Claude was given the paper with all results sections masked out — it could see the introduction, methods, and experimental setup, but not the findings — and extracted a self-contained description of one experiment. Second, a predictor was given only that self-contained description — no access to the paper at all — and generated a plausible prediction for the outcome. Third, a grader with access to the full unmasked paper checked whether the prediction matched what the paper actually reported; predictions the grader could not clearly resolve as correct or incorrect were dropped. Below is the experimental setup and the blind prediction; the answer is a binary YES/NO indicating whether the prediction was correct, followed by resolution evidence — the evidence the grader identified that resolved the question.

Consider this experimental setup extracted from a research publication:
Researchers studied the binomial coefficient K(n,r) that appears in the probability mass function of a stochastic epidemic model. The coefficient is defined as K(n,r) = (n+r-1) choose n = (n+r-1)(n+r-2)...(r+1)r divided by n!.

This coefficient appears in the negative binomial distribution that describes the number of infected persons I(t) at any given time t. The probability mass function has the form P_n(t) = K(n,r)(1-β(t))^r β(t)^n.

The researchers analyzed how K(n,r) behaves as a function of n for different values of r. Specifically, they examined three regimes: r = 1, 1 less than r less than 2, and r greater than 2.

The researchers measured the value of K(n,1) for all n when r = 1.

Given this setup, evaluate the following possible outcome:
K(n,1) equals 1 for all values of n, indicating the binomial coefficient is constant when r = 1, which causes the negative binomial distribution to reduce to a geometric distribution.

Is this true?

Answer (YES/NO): YES